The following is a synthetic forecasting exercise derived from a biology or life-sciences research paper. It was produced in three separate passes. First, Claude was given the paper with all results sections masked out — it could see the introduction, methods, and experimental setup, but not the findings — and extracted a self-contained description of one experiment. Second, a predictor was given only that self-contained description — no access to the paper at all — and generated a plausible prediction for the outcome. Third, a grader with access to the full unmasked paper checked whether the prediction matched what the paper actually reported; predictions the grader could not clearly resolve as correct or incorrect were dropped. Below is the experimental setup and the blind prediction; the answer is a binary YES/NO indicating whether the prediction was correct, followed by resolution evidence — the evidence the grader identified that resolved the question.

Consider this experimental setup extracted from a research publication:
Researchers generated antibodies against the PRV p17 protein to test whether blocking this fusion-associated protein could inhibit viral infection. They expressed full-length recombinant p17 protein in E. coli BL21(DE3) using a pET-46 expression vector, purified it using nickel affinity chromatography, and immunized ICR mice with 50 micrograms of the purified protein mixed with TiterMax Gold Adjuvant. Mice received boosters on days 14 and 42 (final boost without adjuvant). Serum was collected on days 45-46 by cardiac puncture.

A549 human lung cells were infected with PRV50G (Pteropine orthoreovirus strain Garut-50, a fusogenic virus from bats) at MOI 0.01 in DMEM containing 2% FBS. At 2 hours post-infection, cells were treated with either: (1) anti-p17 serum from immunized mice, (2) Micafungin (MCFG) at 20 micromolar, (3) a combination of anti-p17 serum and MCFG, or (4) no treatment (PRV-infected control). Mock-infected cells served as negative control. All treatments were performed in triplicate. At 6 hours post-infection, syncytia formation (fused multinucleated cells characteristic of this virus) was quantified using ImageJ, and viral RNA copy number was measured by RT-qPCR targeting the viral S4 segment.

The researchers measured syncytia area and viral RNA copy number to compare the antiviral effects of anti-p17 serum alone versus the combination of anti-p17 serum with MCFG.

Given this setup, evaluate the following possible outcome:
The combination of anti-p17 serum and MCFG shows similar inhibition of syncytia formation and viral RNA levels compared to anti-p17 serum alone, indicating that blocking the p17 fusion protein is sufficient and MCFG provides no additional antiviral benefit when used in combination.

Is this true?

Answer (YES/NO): NO